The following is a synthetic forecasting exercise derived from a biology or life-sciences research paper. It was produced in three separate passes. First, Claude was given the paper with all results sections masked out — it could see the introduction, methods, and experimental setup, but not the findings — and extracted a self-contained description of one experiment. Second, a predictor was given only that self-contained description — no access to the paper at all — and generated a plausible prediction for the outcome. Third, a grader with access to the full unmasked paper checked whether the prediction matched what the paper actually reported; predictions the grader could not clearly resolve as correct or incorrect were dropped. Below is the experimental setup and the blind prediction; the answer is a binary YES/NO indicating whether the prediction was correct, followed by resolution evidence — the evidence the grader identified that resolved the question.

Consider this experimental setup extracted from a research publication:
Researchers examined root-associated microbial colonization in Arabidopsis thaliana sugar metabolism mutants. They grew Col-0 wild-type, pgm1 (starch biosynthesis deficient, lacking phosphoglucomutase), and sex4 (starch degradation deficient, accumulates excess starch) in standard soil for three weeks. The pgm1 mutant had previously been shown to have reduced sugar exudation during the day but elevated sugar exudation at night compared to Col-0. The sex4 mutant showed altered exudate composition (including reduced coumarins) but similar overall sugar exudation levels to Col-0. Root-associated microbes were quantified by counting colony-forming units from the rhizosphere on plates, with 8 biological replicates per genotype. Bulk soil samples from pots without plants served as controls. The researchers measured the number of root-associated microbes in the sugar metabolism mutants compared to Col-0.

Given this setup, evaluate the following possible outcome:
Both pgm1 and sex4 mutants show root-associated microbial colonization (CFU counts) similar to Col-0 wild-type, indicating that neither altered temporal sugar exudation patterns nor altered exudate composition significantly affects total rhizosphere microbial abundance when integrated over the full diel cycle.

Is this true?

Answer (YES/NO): NO